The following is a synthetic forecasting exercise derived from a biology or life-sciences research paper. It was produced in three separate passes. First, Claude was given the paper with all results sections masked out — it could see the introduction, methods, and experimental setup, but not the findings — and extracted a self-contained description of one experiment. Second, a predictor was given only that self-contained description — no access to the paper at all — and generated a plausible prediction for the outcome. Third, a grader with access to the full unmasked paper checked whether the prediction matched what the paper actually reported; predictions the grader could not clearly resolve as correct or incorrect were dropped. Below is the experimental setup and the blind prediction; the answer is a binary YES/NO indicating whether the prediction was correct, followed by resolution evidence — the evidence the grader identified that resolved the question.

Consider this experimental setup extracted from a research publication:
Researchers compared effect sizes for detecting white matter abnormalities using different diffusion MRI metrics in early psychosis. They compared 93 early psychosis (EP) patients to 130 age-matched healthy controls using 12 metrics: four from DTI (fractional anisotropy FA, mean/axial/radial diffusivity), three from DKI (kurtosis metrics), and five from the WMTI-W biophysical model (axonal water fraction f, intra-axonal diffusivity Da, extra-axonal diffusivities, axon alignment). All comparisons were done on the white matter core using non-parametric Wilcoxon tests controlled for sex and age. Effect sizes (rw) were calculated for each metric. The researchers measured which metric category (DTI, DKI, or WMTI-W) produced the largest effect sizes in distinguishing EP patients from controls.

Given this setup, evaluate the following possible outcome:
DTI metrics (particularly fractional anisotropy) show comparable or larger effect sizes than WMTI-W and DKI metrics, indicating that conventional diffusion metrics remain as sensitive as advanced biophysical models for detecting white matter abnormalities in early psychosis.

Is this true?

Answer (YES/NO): YES